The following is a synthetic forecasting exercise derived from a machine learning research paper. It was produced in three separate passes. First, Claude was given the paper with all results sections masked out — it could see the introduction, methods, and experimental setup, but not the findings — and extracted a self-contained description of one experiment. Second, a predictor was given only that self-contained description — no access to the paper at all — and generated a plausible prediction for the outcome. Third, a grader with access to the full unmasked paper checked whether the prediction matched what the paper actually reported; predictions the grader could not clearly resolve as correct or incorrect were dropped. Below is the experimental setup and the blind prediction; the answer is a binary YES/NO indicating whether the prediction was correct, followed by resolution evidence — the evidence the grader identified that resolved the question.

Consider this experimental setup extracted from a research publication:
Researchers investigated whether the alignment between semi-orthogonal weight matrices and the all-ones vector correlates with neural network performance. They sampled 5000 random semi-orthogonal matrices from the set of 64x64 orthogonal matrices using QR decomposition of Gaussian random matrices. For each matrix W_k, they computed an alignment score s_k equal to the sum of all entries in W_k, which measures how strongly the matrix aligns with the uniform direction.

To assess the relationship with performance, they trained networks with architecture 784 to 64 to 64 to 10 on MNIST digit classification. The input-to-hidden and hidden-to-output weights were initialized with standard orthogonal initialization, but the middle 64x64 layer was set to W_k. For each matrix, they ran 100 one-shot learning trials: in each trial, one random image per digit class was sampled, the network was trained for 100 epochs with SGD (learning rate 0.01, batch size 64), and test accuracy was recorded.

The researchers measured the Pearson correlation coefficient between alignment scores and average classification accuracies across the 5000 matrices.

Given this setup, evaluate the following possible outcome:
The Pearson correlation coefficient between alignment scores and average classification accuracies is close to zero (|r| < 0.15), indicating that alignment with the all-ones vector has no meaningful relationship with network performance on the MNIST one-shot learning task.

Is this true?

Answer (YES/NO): NO